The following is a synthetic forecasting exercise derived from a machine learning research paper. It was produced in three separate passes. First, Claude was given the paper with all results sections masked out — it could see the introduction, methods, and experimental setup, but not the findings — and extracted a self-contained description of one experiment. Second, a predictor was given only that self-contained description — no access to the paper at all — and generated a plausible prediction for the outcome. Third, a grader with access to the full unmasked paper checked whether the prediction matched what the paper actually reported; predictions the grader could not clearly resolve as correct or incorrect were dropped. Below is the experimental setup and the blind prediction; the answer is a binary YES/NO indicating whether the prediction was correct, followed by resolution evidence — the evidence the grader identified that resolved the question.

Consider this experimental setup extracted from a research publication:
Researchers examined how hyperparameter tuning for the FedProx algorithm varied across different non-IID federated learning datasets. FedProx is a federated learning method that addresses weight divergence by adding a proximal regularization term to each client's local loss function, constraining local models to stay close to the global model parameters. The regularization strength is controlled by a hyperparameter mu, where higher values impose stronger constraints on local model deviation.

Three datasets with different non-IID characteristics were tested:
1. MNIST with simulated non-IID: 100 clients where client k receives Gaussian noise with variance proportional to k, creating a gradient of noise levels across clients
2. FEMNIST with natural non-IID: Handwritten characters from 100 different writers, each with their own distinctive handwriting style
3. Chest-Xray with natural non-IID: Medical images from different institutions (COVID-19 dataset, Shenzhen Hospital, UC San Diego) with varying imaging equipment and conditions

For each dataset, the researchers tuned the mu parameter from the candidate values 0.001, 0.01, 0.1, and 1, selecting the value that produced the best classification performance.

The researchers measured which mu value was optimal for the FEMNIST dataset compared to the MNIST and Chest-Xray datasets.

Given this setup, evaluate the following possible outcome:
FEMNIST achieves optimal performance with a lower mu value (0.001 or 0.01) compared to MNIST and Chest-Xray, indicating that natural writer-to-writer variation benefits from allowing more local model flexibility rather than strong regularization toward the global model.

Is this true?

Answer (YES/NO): NO